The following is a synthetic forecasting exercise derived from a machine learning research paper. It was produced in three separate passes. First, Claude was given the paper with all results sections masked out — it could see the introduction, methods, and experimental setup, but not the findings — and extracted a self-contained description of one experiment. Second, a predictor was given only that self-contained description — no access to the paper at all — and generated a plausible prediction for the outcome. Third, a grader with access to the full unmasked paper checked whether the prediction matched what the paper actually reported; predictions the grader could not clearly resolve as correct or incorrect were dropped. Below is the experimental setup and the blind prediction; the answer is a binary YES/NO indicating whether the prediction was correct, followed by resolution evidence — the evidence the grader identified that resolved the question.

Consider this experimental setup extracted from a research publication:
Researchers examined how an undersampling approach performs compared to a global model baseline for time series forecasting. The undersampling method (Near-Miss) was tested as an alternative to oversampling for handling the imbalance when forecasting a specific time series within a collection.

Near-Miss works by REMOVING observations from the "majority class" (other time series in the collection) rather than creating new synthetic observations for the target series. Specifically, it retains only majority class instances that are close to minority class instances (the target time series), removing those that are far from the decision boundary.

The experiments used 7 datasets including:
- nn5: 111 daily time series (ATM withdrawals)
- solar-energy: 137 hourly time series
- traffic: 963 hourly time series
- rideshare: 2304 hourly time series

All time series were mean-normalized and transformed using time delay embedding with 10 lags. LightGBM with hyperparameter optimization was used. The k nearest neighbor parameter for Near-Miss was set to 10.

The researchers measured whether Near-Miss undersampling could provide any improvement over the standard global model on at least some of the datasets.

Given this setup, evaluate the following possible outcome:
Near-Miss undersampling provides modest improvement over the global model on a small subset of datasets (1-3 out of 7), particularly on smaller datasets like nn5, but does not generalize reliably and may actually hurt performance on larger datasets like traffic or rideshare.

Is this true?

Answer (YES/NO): NO